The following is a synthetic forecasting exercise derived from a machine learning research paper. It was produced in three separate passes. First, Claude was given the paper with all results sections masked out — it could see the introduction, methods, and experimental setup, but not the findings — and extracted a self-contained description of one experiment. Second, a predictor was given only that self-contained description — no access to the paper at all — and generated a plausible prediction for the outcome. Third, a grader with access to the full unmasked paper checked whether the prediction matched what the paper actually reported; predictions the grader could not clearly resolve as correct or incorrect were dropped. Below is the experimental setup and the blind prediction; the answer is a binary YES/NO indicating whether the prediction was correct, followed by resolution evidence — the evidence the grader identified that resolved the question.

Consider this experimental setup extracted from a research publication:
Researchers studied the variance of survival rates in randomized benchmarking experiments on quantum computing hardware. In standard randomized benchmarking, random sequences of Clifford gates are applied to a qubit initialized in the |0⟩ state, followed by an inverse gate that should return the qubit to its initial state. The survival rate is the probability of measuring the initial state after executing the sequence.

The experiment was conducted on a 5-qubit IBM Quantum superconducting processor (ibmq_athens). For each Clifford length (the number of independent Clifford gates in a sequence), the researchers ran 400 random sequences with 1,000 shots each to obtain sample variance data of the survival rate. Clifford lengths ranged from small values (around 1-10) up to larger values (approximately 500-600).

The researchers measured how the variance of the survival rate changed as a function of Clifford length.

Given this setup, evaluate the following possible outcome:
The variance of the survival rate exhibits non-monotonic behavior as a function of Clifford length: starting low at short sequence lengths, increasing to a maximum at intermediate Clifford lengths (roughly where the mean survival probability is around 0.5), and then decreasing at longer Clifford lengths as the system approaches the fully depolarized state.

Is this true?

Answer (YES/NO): YES